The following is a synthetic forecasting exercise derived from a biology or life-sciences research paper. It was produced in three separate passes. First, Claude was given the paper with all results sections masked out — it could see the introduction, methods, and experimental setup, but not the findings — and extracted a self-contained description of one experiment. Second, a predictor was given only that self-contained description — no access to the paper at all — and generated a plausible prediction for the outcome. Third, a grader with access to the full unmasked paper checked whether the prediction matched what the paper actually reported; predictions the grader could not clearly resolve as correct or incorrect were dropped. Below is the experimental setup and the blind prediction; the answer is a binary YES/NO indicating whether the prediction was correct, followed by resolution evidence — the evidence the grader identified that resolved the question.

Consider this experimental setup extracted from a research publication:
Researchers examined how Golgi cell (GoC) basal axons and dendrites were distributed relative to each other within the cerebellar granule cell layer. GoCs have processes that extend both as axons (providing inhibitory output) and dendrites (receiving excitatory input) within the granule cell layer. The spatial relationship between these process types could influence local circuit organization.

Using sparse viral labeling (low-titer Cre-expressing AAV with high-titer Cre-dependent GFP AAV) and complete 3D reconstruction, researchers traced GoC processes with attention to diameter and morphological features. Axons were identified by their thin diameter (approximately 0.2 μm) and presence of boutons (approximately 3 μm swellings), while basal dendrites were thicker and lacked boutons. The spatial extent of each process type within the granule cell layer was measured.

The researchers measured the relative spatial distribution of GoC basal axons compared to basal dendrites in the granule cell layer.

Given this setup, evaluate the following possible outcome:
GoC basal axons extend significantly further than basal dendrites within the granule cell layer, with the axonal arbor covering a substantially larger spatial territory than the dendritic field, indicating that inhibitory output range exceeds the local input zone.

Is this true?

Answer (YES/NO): YES